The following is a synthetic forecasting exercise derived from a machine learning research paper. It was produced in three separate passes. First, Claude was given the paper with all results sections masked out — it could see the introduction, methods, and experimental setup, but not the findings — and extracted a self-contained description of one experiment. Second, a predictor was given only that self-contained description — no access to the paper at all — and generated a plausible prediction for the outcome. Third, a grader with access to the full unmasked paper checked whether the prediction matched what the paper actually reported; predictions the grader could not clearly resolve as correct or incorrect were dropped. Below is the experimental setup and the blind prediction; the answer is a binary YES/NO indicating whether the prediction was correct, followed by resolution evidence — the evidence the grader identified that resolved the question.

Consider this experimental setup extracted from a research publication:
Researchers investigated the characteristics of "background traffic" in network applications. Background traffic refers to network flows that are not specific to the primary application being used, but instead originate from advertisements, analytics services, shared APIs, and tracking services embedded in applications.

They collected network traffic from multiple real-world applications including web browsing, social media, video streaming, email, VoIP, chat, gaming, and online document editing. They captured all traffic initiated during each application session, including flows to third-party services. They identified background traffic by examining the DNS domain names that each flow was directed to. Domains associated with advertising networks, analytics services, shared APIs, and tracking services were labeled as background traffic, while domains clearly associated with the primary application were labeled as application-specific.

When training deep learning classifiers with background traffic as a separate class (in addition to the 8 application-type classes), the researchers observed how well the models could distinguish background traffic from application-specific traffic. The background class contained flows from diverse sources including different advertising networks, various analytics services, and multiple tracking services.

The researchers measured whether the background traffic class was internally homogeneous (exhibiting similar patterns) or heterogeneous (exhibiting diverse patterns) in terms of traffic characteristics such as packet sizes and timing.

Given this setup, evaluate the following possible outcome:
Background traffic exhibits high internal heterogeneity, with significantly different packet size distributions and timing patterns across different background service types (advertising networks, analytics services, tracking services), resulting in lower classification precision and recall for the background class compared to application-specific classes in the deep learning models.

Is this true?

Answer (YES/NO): YES